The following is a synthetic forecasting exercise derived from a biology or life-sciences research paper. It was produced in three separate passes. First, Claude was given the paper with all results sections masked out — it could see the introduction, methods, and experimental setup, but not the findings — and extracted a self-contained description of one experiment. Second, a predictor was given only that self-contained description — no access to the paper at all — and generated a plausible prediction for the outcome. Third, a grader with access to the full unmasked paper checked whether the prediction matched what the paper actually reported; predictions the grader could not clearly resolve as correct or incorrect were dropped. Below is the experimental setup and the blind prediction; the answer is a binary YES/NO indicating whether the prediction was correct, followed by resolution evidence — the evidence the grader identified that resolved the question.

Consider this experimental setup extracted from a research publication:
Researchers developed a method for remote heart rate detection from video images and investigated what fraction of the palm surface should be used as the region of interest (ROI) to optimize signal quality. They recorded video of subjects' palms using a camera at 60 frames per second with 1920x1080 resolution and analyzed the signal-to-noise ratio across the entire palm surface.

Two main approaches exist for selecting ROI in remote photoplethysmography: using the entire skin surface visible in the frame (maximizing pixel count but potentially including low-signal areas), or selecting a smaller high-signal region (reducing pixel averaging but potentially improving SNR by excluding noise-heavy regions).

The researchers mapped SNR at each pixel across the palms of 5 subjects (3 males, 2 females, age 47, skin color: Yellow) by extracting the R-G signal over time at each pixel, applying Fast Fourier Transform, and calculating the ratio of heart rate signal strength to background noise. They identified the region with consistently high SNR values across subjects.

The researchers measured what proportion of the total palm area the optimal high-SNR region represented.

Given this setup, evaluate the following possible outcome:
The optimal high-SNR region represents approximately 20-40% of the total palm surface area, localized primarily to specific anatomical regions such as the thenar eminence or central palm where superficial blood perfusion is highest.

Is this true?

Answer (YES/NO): NO